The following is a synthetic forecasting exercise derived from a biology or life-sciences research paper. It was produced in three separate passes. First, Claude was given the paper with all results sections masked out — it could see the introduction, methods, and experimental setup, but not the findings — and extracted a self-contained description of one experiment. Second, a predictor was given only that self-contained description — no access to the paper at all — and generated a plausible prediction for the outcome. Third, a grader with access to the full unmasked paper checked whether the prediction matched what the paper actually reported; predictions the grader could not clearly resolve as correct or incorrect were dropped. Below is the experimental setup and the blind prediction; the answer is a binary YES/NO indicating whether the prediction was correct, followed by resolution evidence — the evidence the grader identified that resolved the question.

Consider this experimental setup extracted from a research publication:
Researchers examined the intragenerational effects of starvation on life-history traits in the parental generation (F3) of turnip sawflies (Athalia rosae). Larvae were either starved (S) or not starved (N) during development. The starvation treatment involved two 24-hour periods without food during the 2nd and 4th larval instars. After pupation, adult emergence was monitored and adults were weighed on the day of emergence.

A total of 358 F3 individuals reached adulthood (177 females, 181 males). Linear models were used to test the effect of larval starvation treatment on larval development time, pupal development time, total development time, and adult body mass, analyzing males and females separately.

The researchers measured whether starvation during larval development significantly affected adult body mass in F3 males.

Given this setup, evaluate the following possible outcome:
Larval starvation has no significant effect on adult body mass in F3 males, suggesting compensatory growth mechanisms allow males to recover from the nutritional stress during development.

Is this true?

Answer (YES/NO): YES